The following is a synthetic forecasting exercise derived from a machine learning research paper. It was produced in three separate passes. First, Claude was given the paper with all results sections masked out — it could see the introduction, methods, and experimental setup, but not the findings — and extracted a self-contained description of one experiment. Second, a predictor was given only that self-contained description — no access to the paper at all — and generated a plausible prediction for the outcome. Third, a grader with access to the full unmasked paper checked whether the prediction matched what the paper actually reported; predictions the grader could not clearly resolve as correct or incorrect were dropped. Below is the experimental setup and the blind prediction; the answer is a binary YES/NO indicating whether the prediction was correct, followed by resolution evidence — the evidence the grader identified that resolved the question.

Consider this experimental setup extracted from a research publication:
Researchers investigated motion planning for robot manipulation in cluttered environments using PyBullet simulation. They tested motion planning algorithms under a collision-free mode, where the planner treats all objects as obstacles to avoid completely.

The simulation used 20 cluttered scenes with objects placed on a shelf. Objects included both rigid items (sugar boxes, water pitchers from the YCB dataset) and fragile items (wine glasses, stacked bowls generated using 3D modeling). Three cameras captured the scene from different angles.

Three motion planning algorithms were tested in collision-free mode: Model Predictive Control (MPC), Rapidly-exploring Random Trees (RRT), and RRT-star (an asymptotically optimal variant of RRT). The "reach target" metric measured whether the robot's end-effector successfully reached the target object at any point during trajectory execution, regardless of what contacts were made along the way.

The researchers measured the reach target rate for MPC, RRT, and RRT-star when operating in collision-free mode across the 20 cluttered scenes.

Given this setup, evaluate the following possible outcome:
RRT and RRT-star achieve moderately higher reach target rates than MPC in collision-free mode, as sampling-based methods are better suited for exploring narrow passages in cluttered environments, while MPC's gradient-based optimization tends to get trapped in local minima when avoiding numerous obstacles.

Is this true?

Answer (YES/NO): NO